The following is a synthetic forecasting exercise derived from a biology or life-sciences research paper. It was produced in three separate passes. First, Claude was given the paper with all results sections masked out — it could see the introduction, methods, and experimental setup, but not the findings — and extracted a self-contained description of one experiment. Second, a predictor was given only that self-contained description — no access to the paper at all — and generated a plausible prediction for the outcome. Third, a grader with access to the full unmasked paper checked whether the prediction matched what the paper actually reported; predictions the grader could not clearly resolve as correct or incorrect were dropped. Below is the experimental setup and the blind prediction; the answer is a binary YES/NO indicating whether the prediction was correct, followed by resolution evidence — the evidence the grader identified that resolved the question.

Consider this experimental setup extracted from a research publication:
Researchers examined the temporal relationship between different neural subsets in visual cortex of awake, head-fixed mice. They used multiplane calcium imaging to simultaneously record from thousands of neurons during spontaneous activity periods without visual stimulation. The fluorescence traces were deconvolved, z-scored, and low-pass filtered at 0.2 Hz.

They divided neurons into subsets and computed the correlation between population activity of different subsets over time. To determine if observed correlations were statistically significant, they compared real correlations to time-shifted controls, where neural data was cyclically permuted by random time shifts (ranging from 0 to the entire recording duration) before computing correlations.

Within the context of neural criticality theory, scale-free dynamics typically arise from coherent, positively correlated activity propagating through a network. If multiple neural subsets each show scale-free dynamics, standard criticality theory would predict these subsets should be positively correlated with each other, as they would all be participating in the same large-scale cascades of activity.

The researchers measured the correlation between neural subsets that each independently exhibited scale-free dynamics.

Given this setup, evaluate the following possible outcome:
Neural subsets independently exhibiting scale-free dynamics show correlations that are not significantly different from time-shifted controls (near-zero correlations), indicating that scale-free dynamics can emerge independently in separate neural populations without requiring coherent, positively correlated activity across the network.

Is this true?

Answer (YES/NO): NO